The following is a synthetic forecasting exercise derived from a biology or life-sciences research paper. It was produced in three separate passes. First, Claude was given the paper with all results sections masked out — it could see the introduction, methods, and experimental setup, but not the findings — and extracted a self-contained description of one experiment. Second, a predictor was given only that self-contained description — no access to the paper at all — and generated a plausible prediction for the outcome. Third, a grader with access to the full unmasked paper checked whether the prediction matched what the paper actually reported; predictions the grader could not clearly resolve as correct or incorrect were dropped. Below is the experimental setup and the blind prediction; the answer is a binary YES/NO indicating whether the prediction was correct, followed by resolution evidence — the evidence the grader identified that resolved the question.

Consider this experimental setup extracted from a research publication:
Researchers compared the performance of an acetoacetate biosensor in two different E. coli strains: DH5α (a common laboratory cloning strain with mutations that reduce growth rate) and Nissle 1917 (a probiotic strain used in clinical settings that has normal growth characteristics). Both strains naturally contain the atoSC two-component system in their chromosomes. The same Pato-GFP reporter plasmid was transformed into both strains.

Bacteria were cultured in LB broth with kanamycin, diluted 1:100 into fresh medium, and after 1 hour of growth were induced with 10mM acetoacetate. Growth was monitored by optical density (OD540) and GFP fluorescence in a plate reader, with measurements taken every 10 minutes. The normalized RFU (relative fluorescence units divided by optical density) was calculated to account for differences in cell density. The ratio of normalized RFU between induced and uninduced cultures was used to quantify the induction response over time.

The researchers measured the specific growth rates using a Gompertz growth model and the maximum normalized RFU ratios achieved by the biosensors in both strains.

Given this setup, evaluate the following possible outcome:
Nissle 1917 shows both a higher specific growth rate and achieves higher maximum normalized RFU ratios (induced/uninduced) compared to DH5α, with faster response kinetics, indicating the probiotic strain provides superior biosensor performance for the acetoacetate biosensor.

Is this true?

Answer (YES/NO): YES